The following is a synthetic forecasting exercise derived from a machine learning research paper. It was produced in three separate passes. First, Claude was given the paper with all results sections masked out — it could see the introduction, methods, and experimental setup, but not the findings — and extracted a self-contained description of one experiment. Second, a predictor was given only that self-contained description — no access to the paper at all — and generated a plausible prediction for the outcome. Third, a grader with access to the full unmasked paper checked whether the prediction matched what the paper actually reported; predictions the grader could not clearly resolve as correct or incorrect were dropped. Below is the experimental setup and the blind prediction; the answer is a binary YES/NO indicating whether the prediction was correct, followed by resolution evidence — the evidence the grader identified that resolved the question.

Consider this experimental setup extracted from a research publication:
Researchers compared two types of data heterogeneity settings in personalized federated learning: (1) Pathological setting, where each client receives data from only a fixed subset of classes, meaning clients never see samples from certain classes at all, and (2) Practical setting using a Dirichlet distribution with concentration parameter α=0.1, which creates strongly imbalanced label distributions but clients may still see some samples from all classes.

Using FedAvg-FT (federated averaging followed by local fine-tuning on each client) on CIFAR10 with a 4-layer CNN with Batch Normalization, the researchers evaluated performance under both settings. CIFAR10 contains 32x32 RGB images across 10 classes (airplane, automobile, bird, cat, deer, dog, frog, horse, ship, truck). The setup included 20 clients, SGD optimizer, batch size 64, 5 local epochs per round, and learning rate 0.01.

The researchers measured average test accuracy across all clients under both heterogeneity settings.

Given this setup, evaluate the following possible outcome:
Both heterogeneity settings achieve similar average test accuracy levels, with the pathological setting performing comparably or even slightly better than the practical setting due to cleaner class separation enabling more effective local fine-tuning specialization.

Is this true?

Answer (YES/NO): NO